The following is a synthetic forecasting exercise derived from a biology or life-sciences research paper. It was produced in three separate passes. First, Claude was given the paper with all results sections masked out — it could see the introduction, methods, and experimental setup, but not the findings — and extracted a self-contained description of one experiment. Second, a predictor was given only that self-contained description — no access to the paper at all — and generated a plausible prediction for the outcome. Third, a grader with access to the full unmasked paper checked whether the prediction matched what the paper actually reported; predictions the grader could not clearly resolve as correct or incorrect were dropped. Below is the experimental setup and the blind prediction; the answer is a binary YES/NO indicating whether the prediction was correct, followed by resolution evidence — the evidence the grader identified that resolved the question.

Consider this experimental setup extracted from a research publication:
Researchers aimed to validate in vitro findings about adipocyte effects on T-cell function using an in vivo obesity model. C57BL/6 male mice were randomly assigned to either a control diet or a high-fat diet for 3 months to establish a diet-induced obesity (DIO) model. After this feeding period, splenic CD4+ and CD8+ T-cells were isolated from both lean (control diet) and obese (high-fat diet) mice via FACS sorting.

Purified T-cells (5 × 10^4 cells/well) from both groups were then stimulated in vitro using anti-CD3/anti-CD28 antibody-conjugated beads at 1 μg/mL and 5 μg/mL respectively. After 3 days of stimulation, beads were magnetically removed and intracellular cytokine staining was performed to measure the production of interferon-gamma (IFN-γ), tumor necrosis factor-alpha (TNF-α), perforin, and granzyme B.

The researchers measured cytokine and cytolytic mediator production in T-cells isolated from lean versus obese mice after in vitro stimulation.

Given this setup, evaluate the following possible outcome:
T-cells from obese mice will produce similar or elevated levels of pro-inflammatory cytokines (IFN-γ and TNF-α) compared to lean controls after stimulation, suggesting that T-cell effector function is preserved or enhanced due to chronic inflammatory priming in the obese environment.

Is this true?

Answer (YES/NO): NO